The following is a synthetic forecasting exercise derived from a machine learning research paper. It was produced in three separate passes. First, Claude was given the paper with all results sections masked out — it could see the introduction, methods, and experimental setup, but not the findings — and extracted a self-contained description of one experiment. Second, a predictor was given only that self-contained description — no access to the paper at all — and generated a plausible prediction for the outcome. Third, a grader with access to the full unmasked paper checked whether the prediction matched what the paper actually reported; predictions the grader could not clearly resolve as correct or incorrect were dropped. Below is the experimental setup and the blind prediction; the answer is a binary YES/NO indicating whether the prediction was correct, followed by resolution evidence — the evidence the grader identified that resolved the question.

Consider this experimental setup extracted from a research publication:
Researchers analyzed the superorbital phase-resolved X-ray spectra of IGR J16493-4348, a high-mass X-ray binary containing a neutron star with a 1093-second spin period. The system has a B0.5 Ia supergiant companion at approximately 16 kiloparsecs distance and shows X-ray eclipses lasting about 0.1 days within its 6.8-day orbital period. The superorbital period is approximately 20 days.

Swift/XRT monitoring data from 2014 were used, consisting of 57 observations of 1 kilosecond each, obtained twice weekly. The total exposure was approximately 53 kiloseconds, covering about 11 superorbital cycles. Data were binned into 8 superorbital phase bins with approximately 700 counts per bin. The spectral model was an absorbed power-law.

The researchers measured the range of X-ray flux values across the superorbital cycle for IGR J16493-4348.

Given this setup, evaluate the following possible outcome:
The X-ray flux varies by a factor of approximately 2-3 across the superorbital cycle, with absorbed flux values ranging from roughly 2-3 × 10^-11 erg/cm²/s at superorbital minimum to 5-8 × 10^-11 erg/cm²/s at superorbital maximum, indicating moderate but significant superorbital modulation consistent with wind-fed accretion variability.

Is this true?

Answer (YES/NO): NO